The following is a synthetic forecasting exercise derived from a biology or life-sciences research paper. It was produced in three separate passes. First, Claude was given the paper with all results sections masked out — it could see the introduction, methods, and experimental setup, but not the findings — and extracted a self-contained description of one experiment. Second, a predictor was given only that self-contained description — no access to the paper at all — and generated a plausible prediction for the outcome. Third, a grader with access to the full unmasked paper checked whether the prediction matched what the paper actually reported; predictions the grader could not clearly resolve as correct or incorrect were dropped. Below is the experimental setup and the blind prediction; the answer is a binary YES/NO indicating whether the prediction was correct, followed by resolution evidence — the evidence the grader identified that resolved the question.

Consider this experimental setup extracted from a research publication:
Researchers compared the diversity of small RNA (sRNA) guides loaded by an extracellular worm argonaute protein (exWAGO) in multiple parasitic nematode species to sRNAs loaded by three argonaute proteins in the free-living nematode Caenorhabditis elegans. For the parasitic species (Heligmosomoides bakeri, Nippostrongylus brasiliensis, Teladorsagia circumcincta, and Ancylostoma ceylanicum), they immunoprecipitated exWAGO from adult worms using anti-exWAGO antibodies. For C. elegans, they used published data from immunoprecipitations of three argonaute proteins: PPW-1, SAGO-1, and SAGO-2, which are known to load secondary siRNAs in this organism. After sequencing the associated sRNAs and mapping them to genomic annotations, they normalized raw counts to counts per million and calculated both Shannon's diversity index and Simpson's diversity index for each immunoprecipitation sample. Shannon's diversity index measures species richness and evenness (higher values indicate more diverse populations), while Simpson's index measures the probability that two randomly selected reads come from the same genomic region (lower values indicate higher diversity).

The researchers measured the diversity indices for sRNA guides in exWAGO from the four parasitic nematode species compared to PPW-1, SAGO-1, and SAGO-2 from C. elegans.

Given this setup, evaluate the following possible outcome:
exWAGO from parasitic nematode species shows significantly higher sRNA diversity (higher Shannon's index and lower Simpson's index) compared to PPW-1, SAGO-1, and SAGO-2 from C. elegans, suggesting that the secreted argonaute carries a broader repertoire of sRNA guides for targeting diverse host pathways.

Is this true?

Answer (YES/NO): NO